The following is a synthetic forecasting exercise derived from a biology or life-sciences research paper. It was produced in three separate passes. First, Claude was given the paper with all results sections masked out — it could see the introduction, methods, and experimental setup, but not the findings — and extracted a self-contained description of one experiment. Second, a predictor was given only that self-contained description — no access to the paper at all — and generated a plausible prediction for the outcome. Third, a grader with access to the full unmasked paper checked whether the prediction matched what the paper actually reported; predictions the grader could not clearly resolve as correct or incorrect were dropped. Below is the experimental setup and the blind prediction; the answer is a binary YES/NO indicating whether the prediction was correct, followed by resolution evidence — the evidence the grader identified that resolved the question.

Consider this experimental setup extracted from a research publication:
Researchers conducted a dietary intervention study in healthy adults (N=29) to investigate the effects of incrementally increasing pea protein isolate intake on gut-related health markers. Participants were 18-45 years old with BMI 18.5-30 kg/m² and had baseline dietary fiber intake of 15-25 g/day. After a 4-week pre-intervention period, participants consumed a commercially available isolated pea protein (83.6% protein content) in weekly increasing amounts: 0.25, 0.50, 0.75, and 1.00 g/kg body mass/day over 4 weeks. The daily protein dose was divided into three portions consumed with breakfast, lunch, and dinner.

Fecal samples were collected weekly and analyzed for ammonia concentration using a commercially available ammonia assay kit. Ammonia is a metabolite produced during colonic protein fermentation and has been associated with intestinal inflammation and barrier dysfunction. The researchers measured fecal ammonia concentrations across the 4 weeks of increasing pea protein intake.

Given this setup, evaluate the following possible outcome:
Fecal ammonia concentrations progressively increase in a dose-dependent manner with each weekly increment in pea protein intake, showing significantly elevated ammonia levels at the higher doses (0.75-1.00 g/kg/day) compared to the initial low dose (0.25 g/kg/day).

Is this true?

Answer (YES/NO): NO